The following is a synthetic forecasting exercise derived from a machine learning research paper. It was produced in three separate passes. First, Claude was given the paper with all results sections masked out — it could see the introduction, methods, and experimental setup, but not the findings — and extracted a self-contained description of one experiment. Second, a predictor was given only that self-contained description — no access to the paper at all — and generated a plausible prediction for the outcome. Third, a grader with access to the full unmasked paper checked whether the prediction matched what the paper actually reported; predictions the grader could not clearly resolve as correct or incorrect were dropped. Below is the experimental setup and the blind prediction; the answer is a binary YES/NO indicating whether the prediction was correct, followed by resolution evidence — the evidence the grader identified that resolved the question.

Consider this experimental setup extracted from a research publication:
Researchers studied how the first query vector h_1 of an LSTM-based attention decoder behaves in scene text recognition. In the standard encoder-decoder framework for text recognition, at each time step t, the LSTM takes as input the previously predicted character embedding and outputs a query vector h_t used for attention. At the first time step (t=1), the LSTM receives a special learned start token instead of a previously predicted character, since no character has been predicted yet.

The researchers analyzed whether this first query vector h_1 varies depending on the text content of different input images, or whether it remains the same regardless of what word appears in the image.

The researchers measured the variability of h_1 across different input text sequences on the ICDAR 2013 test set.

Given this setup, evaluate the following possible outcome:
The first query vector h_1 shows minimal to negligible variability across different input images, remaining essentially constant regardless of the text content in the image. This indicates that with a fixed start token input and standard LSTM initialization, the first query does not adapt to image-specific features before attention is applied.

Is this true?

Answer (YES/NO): YES